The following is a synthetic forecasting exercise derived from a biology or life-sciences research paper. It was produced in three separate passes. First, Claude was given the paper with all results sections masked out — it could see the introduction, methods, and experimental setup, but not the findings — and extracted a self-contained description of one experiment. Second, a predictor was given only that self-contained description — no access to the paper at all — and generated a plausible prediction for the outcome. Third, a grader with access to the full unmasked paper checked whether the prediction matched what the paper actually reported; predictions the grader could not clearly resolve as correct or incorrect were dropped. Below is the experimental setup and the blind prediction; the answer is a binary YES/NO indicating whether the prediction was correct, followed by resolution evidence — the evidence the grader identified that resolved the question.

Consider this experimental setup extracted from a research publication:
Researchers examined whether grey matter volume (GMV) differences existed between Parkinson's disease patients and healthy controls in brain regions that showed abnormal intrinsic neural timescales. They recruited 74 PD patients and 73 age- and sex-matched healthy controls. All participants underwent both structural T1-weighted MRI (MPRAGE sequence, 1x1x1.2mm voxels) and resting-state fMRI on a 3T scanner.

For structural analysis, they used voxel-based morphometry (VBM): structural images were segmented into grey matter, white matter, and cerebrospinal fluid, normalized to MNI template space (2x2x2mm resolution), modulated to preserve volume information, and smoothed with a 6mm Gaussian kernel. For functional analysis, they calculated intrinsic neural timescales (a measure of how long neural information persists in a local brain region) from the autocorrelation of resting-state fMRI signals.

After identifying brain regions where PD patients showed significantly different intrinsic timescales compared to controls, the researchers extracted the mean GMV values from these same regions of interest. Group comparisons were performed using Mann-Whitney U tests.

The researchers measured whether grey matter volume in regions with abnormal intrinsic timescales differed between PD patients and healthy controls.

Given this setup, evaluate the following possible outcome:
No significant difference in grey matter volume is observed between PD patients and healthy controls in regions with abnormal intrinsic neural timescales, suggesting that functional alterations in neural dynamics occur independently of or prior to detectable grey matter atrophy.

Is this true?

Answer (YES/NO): YES